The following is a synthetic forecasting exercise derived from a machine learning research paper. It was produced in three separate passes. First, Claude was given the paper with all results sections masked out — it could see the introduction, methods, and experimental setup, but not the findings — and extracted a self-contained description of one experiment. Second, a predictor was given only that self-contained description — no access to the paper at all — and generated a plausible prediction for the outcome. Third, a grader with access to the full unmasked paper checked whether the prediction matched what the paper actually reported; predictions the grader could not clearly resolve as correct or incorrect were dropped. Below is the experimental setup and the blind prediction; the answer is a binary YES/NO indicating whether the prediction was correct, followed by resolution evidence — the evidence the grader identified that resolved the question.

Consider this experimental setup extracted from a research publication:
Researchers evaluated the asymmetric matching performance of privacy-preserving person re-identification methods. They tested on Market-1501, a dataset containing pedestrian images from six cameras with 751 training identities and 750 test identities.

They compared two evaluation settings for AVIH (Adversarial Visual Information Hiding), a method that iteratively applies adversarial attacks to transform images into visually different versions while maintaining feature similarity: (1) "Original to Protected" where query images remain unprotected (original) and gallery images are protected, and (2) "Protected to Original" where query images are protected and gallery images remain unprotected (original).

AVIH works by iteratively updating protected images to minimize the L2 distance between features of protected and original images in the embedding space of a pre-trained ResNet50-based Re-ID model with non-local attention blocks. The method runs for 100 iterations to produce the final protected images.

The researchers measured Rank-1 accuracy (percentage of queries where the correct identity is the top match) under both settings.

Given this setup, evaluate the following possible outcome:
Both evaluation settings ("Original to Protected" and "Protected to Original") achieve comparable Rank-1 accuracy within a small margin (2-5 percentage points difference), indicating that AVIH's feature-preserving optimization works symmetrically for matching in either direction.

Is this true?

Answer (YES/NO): YES